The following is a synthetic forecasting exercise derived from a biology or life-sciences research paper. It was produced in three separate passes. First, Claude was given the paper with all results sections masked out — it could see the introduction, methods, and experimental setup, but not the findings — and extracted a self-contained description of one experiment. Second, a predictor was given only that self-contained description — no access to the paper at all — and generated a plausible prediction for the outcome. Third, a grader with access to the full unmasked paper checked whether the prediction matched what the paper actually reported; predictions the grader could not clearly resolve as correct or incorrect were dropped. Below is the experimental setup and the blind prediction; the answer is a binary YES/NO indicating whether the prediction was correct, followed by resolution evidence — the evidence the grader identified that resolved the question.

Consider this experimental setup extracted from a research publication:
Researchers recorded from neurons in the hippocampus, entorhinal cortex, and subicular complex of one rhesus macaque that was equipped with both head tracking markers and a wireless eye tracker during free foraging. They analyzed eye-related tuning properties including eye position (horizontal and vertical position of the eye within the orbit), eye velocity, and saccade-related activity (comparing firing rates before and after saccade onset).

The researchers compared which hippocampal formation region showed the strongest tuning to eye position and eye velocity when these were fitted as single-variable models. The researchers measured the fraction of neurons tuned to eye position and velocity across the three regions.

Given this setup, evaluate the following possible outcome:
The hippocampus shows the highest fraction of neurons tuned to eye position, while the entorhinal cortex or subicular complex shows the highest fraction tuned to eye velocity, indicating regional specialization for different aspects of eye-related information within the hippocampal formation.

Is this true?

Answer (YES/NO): NO